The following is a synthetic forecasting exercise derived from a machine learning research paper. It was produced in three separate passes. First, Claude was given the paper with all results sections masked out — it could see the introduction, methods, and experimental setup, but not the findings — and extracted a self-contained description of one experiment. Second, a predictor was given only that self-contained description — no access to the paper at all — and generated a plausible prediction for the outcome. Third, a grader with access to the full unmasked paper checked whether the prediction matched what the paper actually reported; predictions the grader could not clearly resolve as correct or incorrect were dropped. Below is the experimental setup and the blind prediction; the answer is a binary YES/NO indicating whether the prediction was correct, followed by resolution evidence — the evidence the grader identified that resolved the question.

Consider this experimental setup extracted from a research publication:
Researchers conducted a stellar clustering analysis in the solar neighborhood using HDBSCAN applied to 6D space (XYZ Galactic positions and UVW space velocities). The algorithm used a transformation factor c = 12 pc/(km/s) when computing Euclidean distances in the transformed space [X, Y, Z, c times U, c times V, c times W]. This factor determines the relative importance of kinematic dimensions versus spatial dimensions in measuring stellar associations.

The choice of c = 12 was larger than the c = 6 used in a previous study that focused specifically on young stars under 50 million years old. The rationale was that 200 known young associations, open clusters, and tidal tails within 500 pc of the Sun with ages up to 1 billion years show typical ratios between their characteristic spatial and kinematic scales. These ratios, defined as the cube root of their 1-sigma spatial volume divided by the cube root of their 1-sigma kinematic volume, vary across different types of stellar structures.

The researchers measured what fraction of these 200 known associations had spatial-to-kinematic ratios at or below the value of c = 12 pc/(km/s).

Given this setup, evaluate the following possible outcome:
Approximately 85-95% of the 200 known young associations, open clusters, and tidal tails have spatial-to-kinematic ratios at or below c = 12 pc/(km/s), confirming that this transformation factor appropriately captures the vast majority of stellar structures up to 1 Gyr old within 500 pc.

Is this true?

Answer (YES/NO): YES